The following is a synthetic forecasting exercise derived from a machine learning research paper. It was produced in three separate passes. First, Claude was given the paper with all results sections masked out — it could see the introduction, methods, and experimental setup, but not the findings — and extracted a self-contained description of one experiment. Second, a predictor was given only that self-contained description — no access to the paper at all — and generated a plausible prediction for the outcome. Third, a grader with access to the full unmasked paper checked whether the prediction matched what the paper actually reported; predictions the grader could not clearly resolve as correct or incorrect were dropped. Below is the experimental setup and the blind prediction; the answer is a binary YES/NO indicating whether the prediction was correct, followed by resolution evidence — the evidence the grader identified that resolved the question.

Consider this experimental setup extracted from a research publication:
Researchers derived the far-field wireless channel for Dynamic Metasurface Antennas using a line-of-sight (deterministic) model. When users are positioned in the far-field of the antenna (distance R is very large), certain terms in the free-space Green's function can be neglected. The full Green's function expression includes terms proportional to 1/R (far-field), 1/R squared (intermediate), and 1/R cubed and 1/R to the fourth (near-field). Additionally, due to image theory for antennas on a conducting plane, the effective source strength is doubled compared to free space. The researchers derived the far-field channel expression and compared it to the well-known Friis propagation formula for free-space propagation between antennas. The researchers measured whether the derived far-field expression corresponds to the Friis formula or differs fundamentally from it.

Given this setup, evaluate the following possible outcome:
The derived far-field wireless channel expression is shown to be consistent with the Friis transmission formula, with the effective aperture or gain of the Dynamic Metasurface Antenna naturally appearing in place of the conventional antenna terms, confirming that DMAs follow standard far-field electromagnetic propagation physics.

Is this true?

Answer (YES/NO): YES